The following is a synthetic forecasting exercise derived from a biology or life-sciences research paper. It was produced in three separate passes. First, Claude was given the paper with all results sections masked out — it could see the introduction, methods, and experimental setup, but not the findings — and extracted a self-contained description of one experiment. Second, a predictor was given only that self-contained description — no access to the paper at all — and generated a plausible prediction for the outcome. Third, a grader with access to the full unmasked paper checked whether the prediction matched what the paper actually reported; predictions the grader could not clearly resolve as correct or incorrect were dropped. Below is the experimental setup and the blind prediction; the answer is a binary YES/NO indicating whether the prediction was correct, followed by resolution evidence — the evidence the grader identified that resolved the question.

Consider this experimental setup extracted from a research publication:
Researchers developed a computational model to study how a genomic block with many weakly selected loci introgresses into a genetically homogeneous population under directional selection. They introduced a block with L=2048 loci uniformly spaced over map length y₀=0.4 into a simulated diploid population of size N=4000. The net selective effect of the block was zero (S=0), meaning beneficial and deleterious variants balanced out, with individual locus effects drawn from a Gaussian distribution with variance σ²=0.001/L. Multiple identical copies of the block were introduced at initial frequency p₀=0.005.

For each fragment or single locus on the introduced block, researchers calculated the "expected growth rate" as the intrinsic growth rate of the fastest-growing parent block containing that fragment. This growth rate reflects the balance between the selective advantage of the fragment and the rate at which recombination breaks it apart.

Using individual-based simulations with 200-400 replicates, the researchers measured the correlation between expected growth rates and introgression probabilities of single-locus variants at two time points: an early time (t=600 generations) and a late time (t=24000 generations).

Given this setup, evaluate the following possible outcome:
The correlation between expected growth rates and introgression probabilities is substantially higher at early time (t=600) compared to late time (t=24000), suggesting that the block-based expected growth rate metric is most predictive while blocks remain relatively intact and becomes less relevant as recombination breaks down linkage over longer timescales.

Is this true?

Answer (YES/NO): NO